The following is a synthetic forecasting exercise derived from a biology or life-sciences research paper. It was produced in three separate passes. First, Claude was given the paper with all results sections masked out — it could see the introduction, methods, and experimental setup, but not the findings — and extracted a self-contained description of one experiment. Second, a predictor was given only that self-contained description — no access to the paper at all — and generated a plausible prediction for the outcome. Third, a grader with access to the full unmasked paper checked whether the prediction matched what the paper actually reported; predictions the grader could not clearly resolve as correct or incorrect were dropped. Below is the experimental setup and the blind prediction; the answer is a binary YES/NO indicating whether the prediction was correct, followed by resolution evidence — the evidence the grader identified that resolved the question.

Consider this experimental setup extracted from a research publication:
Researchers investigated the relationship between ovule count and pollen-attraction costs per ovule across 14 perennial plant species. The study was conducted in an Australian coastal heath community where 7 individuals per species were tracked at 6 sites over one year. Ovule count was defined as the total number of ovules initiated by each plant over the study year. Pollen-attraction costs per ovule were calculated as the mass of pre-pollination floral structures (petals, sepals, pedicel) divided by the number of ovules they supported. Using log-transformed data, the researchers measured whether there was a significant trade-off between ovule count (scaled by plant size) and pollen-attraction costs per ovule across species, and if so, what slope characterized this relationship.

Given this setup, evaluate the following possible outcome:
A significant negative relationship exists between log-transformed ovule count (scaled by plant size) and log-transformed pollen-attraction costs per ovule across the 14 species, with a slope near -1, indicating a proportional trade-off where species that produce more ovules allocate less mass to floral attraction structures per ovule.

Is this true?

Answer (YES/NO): YES